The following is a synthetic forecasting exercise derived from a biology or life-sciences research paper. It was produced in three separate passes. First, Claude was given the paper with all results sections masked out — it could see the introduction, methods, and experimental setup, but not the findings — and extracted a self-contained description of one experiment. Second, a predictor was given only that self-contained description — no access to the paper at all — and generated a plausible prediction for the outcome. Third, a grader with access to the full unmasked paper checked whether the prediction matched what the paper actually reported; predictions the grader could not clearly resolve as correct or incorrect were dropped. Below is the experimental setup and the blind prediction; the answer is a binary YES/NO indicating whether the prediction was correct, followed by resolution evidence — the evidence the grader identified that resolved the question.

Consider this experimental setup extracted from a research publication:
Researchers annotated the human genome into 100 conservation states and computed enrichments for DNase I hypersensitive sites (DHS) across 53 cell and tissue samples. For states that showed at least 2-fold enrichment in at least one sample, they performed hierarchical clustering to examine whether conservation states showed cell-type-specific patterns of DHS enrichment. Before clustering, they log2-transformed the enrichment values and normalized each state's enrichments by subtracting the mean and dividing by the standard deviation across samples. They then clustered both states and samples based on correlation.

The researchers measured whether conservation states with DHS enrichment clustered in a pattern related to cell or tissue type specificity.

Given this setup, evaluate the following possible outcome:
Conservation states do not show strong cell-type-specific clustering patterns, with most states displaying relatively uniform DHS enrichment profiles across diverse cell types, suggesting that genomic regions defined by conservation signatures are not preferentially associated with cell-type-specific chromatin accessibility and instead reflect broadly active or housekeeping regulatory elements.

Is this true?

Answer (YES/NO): NO